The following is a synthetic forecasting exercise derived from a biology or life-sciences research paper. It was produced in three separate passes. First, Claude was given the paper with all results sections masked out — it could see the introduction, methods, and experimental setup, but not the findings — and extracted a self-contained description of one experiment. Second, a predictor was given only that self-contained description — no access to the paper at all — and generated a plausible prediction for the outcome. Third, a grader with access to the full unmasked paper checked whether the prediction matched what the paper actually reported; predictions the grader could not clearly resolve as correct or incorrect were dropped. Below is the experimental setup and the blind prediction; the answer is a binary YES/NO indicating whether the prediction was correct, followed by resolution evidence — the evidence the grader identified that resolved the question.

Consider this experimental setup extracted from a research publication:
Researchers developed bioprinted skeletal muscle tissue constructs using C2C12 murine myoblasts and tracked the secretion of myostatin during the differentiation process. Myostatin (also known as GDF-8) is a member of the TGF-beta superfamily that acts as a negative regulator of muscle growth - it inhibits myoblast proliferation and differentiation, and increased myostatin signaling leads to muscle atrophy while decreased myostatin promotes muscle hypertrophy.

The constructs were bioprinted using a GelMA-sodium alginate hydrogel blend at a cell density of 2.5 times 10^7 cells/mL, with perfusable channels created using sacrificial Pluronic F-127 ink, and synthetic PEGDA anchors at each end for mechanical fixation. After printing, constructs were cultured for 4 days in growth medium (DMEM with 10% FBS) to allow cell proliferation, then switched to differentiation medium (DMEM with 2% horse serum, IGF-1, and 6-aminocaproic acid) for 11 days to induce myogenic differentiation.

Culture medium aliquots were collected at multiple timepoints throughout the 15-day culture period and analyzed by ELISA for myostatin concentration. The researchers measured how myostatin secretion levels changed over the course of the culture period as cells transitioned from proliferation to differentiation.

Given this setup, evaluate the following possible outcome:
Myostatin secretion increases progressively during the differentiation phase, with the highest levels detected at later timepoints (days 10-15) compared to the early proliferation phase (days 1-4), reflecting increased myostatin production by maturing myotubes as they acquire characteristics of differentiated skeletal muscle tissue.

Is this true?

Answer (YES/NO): NO